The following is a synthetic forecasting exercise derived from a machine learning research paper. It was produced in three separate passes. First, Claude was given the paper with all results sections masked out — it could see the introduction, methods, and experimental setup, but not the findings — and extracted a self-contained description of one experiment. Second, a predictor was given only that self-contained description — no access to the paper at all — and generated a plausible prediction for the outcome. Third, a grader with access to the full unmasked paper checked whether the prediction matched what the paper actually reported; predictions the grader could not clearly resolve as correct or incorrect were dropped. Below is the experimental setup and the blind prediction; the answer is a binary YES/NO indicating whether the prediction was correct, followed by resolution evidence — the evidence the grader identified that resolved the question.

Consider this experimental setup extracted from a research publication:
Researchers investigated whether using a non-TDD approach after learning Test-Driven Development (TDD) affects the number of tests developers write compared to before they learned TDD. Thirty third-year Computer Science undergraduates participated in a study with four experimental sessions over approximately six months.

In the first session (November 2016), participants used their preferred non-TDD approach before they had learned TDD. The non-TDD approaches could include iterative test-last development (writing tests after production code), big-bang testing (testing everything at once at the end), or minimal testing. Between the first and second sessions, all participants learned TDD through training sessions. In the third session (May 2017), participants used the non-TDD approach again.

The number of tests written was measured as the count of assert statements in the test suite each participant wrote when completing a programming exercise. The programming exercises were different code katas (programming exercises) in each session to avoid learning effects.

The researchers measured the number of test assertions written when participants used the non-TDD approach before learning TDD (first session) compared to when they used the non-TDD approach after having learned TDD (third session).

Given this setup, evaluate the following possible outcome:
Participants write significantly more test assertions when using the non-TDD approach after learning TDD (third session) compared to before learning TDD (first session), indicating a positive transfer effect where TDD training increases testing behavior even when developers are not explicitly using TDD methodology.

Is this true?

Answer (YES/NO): YES